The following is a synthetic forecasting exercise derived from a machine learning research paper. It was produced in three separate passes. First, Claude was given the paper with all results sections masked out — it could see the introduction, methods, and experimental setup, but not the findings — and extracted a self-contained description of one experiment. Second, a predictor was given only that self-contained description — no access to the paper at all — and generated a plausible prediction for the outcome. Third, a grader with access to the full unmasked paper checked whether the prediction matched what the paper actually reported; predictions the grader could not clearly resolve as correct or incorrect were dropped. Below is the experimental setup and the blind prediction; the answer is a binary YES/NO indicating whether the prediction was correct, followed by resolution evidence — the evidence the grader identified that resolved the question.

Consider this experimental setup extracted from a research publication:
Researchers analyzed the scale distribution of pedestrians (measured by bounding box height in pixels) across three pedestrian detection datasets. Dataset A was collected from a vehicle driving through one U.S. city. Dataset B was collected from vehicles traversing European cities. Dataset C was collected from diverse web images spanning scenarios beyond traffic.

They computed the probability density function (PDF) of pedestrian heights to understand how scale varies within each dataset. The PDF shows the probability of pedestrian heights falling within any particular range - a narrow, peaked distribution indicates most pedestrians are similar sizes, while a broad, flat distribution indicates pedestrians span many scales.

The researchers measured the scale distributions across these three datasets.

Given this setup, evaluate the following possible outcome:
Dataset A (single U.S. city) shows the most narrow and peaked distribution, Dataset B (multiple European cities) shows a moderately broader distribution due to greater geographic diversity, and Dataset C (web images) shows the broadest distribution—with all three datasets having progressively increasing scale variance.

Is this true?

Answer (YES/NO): NO